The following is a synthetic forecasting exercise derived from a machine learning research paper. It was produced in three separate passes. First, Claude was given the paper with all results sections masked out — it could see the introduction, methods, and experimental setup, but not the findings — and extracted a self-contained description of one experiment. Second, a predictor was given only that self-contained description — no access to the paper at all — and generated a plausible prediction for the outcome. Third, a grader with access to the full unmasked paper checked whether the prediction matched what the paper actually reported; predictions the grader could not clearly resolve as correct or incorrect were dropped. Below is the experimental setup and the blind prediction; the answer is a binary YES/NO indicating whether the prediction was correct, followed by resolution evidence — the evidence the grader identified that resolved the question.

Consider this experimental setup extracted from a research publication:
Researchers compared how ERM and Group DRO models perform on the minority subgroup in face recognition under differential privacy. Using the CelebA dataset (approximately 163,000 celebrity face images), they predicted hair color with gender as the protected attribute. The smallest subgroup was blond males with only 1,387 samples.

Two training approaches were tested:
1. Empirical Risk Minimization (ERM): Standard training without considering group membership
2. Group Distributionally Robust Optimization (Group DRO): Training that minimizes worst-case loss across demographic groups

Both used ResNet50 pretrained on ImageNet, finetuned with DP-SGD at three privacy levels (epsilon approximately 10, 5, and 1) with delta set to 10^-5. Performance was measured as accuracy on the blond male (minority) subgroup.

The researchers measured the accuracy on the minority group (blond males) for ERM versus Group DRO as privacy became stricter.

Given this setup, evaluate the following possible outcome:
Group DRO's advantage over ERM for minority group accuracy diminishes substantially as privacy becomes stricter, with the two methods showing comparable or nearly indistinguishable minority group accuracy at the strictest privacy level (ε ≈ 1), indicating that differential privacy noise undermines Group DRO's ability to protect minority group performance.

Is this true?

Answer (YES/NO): NO